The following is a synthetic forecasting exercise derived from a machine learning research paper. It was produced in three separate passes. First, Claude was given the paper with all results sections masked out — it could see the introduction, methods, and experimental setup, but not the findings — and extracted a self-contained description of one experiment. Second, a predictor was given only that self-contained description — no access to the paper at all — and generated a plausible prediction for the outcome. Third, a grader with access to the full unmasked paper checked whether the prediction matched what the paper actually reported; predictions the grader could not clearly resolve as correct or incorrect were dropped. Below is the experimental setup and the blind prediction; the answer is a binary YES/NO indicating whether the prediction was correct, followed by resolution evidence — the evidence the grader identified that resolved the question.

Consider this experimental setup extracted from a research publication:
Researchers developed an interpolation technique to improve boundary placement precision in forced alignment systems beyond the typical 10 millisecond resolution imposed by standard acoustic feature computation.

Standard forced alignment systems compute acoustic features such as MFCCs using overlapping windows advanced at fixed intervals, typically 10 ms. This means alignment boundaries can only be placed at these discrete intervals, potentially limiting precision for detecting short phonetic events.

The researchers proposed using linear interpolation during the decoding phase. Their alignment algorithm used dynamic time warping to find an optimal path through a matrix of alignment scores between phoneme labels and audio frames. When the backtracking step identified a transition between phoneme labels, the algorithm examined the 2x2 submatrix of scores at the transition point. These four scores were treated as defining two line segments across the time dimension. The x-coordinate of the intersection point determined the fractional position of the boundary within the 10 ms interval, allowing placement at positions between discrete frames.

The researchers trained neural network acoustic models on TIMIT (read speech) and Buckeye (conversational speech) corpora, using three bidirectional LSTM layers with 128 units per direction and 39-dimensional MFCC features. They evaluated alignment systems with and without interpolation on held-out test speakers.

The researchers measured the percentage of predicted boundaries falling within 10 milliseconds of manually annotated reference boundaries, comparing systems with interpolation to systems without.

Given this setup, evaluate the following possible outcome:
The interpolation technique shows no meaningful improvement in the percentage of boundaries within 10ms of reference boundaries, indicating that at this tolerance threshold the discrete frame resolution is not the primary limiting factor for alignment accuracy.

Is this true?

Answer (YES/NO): NO